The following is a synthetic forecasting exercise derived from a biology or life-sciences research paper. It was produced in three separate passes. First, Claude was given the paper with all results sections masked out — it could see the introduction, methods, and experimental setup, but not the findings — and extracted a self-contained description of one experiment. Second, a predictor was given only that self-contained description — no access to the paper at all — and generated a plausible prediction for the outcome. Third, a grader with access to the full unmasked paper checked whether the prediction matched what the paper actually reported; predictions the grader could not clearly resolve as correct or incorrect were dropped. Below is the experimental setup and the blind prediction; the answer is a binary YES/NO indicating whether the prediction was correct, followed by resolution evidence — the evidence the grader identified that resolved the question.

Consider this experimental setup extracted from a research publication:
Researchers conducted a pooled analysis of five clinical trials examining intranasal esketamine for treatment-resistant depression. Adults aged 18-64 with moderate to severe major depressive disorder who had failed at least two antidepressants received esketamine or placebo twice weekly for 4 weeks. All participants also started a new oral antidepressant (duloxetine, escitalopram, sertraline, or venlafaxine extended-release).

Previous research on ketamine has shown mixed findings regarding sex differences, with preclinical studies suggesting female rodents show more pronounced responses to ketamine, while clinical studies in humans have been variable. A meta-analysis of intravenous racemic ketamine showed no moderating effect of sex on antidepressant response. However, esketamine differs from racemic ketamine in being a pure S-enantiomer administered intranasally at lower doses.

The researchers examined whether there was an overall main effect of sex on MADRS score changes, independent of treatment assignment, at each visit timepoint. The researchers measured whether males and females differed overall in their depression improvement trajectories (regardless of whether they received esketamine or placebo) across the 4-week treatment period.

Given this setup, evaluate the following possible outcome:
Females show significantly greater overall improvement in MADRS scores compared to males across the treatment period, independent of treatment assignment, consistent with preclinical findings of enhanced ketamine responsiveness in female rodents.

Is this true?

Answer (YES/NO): NO